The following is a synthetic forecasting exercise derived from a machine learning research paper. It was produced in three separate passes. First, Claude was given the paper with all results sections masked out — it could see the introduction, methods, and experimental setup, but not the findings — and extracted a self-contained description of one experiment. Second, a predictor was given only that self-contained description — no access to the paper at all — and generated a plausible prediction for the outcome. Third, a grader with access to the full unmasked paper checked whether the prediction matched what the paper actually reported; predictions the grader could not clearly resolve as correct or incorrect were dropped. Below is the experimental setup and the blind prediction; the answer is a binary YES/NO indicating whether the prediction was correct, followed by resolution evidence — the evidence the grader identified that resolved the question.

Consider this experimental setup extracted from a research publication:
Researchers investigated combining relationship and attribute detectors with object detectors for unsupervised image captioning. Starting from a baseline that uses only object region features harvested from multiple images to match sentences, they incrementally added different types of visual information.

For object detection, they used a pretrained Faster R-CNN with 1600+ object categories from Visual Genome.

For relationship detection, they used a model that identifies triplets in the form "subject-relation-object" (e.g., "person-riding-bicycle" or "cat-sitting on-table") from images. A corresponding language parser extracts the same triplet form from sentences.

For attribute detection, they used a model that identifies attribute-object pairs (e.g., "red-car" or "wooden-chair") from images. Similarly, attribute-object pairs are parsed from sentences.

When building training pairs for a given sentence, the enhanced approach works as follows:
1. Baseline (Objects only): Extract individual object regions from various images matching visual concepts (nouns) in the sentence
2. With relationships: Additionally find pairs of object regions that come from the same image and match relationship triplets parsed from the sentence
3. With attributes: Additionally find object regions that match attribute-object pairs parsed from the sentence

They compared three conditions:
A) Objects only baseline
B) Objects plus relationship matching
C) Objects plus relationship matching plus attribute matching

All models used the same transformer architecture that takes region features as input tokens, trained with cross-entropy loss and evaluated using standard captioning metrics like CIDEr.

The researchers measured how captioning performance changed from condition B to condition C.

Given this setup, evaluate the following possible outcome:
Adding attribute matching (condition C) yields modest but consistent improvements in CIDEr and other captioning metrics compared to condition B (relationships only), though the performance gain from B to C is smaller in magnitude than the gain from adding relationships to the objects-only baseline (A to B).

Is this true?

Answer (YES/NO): NO